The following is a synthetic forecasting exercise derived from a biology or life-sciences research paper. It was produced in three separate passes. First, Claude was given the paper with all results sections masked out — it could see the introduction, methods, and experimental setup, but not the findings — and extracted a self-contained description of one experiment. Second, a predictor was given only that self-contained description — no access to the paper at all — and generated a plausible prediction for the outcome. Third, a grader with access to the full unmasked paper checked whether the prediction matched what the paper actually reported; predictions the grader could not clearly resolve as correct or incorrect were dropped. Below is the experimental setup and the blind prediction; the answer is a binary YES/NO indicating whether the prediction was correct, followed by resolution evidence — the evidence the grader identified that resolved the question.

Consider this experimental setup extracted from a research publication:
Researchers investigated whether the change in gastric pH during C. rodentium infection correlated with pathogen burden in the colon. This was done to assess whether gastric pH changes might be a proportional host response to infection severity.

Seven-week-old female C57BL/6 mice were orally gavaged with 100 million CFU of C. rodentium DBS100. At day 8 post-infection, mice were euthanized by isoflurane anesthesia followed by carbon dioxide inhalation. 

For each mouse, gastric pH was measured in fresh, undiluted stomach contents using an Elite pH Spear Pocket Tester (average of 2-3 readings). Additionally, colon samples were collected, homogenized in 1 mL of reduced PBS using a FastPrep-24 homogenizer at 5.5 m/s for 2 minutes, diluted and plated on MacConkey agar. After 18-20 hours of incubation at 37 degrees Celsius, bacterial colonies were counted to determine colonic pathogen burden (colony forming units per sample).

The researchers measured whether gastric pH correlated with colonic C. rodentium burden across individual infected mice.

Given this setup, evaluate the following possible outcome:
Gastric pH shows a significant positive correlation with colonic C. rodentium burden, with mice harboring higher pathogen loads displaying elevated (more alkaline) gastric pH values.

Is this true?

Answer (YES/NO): NO